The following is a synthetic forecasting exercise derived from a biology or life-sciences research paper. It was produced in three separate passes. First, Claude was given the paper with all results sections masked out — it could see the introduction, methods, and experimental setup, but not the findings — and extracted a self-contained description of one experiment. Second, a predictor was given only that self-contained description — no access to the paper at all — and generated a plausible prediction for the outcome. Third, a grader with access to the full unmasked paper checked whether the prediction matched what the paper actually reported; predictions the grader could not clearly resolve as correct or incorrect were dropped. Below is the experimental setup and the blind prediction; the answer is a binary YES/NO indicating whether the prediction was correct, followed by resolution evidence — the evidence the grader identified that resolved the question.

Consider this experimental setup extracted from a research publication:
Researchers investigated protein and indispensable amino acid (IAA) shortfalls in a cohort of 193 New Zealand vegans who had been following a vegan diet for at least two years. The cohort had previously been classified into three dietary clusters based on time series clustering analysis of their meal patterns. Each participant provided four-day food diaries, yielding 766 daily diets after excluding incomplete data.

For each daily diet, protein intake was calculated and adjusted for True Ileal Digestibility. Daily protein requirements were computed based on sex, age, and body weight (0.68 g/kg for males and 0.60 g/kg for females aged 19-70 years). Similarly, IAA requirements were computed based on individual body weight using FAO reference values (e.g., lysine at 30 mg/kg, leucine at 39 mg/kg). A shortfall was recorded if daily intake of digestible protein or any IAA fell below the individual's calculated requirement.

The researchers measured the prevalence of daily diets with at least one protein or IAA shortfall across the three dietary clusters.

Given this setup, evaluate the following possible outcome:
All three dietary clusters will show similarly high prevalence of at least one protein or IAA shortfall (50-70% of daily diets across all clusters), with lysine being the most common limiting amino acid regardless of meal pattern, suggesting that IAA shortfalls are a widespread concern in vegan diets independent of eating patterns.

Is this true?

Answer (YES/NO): NO